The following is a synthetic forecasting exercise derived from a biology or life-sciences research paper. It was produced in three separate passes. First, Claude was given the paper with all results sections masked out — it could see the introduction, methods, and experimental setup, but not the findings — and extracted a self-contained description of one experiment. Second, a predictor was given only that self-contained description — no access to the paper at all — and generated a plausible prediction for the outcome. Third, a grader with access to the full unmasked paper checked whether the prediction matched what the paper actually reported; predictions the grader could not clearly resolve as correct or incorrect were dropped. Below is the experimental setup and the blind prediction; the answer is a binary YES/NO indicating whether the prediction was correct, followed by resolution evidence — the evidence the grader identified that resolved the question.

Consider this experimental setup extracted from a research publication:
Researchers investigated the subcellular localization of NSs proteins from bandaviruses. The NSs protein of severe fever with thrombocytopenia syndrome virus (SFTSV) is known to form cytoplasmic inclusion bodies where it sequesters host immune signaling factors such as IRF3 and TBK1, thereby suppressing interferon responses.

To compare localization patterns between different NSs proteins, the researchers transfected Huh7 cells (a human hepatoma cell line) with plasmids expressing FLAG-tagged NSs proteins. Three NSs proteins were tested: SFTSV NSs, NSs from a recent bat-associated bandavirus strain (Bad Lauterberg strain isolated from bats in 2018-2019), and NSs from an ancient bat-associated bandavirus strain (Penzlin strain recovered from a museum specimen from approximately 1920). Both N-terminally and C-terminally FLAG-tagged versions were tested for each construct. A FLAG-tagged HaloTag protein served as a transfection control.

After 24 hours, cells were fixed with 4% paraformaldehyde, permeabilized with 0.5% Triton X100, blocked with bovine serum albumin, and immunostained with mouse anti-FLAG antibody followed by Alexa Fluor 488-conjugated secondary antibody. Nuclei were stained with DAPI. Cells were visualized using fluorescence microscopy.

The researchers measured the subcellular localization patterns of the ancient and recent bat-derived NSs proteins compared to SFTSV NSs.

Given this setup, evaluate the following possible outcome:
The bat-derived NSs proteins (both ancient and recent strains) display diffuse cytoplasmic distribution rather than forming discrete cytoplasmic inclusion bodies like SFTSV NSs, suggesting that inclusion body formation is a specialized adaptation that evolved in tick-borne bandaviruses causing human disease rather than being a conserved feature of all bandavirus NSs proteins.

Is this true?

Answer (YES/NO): YES